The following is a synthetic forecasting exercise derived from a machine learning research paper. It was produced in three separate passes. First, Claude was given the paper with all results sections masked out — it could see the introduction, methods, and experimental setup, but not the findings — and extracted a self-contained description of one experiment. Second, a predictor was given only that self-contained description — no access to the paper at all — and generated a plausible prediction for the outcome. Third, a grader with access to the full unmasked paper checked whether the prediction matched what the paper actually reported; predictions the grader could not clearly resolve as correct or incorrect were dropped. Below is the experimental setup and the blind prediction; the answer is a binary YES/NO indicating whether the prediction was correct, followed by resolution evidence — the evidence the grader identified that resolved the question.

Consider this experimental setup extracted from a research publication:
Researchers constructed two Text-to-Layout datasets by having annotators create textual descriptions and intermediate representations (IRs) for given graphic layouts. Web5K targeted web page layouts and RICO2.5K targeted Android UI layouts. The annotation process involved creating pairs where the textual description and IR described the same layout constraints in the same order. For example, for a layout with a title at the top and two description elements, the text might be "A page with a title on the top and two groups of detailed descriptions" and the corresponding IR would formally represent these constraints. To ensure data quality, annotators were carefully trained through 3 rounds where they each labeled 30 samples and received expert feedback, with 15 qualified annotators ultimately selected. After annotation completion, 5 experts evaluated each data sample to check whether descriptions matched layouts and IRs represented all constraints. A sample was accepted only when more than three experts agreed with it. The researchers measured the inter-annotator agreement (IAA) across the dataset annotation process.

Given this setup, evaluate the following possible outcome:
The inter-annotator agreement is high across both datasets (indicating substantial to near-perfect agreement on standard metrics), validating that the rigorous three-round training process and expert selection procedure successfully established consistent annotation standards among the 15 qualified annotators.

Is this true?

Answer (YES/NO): YES